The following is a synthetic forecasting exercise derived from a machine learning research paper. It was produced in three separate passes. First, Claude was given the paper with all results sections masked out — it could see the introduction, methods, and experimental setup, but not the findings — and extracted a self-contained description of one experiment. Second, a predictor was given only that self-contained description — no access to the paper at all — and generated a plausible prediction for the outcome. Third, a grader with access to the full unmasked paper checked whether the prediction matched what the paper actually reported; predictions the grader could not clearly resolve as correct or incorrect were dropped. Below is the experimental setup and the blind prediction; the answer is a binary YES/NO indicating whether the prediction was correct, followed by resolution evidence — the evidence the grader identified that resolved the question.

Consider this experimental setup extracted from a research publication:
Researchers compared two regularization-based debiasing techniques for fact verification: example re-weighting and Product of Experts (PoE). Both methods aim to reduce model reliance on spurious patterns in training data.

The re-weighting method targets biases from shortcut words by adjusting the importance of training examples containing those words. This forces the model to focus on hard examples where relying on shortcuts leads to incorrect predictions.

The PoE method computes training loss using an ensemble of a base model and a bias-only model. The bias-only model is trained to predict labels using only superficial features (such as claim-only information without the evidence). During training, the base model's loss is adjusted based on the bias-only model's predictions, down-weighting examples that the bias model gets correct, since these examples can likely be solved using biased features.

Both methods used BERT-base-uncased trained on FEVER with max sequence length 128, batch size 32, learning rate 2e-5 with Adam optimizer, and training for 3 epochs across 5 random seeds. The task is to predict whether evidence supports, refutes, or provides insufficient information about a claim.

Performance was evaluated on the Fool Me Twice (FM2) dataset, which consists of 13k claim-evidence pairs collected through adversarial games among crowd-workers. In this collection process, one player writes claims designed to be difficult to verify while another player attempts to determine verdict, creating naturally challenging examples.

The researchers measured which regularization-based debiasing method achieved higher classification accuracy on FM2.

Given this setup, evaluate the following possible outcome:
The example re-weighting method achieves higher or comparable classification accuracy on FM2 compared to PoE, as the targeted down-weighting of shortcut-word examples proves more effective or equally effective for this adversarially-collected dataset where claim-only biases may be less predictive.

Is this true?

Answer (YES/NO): NO